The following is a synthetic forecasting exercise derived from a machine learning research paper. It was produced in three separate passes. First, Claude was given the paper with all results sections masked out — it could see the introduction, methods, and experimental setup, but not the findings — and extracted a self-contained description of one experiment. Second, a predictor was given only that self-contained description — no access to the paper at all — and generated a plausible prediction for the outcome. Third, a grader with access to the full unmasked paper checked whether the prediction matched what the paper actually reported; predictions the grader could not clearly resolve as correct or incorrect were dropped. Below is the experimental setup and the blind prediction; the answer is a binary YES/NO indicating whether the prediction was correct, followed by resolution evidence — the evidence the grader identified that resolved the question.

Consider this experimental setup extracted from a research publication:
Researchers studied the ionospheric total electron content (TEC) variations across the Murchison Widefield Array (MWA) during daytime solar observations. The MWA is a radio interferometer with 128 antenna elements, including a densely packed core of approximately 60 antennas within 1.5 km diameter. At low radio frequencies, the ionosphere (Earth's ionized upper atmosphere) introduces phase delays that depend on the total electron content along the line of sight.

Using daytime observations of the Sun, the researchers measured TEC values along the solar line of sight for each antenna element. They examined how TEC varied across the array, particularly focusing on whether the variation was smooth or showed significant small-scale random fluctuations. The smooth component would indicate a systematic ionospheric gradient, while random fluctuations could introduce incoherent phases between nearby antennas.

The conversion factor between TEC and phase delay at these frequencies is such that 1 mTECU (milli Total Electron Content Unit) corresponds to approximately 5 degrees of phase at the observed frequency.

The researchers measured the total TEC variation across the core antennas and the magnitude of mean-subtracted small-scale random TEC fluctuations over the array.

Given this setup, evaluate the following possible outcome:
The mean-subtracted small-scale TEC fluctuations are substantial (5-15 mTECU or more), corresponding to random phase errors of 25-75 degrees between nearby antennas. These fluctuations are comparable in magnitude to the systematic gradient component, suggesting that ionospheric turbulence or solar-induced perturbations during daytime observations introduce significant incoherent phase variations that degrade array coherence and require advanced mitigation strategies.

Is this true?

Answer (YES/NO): NO